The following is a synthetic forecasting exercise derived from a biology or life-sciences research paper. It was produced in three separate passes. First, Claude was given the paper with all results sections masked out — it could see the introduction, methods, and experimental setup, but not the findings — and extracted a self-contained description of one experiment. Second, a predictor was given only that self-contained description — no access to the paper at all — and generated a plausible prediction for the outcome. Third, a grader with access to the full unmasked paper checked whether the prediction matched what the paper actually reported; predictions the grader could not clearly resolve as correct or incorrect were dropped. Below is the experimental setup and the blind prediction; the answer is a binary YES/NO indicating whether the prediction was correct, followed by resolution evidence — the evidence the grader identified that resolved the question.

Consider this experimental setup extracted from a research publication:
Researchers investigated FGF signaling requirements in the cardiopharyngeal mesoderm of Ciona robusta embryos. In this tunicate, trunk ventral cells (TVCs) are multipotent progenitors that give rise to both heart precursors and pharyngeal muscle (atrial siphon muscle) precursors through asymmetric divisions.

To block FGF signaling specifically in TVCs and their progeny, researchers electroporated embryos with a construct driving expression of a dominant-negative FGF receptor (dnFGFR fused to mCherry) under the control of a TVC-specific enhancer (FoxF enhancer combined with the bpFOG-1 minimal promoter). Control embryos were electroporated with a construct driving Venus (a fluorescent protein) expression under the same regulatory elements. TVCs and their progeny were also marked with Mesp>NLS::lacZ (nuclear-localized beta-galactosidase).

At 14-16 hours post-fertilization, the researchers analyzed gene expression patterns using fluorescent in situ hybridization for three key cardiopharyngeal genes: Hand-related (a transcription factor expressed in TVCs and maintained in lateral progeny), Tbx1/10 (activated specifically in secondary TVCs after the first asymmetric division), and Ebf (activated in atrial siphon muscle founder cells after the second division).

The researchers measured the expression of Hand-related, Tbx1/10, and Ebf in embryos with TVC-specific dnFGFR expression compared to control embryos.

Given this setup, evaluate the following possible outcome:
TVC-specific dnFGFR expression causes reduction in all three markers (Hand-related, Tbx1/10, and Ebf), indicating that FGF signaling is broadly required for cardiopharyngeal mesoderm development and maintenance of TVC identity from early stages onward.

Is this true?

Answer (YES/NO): YES